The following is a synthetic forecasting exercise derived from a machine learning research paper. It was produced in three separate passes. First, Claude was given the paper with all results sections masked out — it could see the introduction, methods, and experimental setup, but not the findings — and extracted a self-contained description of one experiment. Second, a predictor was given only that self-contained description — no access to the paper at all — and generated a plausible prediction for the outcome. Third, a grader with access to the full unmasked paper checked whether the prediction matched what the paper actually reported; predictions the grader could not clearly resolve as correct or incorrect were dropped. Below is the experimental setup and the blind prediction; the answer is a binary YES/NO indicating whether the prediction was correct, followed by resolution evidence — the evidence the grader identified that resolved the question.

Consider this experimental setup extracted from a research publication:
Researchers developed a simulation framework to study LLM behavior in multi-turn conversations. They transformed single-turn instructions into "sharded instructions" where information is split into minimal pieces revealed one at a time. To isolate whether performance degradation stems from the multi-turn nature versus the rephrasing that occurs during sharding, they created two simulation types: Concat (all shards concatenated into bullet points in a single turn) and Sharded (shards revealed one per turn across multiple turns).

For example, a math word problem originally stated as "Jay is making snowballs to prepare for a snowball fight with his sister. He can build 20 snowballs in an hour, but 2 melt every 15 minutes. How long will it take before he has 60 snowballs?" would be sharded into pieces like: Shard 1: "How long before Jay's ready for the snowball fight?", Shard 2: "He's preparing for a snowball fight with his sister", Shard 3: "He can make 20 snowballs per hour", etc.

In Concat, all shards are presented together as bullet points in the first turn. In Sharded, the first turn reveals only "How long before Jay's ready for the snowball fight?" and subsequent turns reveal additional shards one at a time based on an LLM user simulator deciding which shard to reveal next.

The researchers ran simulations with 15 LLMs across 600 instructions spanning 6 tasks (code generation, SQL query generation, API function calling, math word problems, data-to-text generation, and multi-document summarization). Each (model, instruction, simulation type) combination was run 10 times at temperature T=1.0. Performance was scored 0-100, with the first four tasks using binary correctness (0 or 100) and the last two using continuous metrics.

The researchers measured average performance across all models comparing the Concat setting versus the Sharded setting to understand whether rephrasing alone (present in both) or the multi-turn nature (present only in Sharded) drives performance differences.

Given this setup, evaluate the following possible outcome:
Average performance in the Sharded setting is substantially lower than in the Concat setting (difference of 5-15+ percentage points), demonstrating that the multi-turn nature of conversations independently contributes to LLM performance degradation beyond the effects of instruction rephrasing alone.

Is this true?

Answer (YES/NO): YES